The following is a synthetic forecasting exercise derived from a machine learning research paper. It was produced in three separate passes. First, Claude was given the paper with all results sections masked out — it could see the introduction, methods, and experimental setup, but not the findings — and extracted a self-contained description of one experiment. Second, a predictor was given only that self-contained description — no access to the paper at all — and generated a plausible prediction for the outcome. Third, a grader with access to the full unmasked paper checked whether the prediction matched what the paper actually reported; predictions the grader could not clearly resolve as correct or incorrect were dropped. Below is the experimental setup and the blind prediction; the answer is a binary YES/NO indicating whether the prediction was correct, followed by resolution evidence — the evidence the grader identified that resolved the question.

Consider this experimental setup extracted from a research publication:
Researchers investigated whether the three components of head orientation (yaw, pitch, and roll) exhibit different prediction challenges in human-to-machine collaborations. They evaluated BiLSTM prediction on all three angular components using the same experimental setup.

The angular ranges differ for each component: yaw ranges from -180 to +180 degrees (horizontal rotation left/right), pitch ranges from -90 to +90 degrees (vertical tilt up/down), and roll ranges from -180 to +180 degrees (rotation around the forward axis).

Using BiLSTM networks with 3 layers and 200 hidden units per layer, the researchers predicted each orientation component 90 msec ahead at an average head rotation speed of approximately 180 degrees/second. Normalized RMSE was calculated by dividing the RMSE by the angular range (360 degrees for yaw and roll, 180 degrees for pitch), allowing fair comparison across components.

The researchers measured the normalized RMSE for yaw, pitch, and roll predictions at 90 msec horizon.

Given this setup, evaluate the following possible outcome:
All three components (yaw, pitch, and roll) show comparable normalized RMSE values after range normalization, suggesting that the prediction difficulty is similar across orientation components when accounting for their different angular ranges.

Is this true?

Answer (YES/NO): NO